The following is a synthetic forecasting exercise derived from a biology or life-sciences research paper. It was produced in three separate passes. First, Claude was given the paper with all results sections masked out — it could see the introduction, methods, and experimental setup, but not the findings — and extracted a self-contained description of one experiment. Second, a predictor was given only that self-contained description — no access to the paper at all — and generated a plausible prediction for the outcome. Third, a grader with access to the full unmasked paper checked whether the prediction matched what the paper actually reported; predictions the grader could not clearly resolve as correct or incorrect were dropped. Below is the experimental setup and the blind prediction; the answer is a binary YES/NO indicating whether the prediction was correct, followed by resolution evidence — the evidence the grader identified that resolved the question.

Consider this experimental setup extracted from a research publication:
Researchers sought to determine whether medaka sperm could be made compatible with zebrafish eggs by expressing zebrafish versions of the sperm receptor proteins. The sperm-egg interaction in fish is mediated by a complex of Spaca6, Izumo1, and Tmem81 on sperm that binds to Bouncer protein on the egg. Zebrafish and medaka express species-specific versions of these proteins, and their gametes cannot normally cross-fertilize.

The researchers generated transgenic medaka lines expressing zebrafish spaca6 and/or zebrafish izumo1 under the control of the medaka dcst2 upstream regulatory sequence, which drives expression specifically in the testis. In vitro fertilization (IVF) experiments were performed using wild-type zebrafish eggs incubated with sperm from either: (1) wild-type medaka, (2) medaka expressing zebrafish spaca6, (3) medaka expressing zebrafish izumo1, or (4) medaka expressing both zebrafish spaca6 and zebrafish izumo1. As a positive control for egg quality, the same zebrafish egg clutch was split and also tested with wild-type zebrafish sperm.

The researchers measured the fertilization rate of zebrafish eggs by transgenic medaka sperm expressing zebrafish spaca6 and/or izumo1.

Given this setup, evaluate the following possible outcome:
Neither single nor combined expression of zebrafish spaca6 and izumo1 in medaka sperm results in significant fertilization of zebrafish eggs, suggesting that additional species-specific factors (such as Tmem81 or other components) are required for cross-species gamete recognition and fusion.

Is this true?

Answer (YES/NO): YES